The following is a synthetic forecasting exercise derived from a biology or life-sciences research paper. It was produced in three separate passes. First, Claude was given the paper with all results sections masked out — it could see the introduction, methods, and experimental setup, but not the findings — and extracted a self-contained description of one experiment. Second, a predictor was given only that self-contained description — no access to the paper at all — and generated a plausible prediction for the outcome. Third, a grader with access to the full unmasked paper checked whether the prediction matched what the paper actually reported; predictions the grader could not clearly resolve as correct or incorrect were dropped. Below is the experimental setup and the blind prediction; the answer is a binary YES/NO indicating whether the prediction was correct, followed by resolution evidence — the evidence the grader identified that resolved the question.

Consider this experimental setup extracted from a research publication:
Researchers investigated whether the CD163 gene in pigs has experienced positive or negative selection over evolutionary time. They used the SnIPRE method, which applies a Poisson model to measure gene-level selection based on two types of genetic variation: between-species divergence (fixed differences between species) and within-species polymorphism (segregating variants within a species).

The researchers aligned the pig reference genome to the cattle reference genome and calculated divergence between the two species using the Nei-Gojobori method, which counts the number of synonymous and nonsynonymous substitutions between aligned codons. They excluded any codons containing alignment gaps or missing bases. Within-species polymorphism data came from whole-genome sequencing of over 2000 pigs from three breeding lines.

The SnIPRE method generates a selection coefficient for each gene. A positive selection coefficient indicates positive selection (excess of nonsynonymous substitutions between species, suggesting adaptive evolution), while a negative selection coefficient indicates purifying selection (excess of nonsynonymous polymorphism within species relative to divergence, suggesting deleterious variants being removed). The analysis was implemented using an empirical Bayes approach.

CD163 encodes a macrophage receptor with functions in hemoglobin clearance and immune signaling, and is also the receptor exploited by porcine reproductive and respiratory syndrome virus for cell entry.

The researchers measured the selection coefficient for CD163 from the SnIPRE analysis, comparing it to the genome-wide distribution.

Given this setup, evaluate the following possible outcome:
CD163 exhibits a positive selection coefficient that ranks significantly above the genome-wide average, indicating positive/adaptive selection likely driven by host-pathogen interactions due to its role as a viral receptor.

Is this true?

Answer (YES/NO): YES